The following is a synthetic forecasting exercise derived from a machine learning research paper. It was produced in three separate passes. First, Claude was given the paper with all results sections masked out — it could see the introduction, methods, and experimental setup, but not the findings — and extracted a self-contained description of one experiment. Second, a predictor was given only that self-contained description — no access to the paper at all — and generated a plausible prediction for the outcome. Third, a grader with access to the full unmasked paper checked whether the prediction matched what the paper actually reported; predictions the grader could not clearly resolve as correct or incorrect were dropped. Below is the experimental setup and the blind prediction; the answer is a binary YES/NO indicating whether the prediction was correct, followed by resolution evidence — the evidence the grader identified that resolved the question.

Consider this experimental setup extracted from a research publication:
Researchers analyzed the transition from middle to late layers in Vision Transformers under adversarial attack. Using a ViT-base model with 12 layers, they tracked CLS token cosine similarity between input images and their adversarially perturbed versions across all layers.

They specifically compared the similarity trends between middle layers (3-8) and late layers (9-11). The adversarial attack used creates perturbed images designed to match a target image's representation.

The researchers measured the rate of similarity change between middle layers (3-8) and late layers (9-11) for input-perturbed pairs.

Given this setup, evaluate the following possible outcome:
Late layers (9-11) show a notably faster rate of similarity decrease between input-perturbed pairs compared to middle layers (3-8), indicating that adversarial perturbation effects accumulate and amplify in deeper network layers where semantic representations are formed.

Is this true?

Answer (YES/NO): YES